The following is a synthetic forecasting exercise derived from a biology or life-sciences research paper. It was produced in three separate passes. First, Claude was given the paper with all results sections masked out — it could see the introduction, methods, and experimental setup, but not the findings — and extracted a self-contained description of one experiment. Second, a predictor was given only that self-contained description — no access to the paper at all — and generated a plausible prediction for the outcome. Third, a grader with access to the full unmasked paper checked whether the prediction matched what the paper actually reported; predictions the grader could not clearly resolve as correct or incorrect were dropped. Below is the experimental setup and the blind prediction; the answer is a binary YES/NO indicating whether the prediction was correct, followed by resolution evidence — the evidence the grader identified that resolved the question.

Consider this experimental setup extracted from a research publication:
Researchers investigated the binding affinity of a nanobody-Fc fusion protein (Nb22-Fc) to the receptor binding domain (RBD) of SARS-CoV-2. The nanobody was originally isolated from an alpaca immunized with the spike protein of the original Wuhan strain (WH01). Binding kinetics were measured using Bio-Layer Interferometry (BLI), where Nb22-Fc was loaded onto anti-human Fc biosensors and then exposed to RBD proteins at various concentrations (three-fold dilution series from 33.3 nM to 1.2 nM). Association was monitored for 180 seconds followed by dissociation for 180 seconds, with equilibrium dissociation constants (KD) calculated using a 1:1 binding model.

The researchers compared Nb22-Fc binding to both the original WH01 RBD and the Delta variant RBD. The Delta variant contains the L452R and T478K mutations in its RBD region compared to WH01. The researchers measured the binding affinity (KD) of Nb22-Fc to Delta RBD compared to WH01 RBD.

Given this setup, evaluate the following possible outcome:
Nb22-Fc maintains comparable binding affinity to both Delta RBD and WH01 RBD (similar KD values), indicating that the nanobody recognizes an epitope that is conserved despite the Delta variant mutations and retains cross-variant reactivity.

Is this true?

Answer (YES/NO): NO